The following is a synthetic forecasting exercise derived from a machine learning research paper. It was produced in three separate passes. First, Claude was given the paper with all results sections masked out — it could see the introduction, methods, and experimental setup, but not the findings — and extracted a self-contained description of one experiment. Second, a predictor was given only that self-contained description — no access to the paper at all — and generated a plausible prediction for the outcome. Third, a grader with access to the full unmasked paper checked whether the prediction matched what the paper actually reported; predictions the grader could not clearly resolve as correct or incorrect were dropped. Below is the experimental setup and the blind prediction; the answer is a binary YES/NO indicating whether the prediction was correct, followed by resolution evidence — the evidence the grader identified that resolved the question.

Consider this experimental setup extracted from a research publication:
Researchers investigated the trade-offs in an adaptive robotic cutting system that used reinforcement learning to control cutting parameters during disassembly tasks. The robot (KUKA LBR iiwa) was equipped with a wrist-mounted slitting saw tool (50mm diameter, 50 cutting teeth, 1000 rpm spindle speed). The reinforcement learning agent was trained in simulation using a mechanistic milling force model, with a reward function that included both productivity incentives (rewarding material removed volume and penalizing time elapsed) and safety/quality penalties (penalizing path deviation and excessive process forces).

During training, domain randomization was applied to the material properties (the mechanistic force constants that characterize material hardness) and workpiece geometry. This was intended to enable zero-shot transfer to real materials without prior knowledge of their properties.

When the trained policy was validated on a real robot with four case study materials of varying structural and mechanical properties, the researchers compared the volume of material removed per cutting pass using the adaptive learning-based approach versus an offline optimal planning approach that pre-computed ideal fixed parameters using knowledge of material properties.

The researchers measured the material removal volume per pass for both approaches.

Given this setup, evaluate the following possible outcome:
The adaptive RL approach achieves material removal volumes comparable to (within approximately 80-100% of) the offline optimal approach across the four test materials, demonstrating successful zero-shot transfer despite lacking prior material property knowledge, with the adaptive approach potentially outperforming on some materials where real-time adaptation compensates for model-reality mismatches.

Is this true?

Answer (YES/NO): NO